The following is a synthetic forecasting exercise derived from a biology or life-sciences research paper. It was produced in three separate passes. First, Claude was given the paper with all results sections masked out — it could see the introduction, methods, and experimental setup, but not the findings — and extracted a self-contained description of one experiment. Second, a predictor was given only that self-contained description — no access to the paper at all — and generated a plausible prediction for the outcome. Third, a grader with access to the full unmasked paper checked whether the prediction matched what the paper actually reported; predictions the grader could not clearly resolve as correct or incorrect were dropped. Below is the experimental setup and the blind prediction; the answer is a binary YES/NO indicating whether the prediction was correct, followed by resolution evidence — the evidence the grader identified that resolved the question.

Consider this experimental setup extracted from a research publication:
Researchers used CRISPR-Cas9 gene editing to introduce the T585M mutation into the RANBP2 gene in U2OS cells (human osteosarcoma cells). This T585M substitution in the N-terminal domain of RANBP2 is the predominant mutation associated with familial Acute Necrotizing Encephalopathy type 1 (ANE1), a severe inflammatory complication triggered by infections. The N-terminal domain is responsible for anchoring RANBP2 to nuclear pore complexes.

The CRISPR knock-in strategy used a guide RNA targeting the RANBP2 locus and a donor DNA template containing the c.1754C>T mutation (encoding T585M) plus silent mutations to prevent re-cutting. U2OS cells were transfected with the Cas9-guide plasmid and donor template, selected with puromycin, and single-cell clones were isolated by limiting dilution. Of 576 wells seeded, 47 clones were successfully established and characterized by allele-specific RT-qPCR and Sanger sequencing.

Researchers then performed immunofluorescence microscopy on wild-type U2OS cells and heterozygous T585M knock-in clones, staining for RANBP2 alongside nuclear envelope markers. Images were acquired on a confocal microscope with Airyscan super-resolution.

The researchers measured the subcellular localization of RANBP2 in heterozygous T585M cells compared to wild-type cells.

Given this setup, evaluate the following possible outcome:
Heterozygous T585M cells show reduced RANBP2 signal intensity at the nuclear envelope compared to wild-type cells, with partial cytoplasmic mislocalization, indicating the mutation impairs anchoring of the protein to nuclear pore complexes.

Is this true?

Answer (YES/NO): NO